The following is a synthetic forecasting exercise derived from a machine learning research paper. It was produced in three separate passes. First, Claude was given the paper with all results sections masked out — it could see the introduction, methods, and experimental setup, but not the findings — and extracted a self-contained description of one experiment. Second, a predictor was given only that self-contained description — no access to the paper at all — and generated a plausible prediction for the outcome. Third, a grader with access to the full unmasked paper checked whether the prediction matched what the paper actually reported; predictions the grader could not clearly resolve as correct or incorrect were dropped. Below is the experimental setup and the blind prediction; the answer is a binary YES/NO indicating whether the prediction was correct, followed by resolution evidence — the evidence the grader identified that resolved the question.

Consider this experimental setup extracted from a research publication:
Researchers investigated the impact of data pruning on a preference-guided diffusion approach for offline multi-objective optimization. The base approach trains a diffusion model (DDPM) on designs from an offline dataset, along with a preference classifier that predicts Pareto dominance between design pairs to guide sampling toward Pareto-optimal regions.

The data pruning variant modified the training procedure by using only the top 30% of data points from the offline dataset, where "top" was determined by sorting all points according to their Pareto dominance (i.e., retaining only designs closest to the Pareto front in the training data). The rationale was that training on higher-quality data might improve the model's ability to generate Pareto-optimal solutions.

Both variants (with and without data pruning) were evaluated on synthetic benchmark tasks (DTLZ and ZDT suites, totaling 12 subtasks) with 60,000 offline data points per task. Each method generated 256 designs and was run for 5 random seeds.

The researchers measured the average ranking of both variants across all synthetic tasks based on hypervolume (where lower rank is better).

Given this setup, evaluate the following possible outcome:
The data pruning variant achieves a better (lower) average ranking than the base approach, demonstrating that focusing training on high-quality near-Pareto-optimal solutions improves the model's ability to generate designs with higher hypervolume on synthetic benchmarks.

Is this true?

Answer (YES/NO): NO